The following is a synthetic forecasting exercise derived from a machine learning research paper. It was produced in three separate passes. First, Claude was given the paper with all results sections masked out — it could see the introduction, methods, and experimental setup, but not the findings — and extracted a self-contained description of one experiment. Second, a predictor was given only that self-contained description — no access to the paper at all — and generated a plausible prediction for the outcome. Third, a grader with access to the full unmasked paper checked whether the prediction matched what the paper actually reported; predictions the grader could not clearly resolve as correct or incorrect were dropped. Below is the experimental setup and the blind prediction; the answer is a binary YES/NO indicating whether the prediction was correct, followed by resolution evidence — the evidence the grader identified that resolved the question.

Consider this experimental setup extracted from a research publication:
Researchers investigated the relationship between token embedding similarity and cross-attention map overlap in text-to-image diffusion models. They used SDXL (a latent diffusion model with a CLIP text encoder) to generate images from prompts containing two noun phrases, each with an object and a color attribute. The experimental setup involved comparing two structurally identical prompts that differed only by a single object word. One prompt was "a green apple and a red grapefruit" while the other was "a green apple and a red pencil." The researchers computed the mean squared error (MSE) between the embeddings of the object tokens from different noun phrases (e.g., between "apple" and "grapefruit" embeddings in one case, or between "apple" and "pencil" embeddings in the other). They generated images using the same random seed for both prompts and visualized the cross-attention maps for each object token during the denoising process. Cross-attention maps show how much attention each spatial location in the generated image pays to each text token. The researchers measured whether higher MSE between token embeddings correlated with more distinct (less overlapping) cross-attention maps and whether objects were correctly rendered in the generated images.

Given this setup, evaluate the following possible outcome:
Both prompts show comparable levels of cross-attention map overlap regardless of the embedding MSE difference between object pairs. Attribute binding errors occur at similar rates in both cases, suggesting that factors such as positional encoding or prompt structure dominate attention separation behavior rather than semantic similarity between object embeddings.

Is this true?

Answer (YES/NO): NO